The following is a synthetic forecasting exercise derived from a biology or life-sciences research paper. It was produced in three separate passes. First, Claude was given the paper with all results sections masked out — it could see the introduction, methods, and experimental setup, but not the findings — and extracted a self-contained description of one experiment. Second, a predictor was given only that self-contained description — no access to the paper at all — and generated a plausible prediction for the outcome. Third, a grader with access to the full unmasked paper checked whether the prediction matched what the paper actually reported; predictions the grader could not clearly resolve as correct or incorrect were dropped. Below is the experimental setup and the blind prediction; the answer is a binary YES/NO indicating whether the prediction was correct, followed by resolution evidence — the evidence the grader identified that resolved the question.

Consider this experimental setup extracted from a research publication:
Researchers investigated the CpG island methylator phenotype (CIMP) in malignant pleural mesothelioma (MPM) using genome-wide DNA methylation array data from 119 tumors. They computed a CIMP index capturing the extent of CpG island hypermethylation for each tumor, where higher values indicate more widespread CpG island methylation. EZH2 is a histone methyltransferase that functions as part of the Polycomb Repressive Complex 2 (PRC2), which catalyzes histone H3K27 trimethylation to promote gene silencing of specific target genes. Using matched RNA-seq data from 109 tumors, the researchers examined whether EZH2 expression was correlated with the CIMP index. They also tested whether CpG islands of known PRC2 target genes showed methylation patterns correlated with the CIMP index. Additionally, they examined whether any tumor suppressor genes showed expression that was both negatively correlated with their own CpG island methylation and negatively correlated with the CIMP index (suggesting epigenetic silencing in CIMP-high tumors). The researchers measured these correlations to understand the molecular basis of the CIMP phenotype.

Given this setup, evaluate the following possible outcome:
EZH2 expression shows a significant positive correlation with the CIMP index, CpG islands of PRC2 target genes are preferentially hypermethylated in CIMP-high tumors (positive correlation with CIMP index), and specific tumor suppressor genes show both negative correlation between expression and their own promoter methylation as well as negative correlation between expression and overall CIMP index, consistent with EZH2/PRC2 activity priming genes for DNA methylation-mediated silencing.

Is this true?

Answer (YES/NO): YES